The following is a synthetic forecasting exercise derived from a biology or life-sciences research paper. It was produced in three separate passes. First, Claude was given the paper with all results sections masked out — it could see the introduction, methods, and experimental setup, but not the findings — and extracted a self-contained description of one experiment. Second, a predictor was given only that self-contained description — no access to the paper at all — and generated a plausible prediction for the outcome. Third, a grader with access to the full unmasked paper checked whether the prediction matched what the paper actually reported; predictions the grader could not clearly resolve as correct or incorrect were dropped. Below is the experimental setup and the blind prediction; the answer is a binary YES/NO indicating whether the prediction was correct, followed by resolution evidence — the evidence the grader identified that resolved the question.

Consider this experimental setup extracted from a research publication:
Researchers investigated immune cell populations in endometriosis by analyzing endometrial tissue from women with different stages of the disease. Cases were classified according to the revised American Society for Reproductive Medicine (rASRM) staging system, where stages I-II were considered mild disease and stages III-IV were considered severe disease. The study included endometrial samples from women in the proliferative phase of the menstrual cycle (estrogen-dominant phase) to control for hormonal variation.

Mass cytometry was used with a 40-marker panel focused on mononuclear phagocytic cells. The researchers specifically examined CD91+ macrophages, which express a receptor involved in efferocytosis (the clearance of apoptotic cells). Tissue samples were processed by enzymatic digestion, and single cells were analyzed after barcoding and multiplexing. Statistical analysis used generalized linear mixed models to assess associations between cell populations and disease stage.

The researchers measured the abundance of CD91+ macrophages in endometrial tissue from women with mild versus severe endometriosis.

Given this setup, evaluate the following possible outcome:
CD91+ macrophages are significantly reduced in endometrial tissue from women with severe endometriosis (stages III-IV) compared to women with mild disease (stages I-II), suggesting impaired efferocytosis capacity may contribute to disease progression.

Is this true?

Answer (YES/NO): YES